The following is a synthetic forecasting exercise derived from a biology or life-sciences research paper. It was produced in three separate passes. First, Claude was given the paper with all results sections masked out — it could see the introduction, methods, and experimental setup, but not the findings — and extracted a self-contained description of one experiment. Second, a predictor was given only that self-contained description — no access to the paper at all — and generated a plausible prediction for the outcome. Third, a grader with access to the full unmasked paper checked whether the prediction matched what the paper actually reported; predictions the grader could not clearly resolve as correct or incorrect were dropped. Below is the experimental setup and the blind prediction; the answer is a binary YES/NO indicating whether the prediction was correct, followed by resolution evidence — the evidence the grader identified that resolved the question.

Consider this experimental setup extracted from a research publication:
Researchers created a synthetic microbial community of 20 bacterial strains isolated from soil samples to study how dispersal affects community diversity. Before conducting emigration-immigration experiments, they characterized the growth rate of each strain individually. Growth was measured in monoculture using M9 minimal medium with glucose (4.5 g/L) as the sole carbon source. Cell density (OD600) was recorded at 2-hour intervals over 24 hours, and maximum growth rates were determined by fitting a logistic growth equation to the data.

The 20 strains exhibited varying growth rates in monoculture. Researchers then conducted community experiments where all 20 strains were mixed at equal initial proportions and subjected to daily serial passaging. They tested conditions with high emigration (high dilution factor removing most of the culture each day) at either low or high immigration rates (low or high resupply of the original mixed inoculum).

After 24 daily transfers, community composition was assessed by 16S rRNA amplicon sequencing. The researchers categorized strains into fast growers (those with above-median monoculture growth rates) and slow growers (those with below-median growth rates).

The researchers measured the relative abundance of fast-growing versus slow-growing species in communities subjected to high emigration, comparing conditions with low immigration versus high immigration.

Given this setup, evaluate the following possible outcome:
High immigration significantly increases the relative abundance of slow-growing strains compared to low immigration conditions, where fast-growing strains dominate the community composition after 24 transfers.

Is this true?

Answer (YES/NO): YES